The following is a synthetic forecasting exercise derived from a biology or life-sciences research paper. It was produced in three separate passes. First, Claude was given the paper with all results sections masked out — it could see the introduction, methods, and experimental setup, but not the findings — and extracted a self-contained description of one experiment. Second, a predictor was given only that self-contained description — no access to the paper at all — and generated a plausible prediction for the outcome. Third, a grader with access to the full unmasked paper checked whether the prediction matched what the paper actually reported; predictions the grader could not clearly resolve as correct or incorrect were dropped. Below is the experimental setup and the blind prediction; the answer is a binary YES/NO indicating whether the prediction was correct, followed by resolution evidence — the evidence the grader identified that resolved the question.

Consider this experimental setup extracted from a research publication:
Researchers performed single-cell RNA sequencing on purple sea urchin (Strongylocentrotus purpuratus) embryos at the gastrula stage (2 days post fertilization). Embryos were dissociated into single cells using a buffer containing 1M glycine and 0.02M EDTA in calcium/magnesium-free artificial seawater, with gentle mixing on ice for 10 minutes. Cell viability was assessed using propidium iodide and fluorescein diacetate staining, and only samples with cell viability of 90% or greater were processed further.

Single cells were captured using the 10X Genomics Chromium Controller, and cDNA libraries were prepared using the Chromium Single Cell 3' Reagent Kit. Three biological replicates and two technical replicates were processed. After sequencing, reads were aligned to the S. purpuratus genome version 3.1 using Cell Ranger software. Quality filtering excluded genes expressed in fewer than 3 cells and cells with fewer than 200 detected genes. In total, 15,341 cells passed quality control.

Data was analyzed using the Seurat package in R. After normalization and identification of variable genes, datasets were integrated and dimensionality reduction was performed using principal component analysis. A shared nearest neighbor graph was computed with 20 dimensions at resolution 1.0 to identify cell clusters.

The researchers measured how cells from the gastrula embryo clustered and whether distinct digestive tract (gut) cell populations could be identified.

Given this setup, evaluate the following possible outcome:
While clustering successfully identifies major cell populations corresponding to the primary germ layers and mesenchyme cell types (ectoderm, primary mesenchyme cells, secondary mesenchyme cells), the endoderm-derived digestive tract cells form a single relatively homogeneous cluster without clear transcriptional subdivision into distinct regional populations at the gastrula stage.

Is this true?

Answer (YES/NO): NO